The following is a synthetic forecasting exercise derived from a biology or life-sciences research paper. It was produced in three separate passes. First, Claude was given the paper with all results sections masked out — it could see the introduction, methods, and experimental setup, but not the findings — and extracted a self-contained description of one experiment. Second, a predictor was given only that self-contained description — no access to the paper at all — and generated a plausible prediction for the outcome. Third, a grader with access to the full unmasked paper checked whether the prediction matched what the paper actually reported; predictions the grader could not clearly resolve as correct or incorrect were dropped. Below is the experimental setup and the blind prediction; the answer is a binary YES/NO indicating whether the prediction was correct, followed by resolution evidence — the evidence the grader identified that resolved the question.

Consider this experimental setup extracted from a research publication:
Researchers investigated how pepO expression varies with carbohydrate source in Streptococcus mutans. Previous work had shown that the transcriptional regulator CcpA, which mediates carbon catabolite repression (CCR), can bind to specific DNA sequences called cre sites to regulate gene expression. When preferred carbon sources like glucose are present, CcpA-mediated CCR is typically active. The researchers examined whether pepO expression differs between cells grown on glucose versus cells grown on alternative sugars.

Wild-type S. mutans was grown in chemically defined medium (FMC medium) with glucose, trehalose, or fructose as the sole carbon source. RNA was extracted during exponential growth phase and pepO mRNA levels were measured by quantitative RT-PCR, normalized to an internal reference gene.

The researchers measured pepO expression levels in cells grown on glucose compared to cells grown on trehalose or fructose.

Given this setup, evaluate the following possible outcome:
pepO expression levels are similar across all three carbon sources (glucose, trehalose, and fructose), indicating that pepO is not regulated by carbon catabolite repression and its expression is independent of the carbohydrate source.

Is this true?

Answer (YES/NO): YES